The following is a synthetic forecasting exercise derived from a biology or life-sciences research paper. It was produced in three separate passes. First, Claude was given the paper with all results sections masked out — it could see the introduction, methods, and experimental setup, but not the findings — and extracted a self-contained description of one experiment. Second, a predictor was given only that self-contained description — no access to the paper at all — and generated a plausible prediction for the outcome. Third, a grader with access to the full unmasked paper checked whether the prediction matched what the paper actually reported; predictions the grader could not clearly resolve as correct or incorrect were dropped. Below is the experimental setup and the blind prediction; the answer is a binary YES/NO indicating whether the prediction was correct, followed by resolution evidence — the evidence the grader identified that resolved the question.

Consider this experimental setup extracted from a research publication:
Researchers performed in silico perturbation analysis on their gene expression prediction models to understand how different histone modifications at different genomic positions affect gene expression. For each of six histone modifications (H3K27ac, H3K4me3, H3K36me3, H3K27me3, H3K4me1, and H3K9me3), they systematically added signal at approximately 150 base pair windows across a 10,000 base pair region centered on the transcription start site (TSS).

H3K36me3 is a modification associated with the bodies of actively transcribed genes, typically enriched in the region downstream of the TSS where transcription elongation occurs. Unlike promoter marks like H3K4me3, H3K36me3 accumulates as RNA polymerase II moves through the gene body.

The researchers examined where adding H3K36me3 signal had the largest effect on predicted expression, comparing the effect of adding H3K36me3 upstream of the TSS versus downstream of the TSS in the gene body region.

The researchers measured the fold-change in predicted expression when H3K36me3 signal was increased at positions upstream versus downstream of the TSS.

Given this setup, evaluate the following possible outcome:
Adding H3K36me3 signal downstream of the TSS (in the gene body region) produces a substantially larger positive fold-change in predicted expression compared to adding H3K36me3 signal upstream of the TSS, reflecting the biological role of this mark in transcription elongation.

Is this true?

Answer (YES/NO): YES